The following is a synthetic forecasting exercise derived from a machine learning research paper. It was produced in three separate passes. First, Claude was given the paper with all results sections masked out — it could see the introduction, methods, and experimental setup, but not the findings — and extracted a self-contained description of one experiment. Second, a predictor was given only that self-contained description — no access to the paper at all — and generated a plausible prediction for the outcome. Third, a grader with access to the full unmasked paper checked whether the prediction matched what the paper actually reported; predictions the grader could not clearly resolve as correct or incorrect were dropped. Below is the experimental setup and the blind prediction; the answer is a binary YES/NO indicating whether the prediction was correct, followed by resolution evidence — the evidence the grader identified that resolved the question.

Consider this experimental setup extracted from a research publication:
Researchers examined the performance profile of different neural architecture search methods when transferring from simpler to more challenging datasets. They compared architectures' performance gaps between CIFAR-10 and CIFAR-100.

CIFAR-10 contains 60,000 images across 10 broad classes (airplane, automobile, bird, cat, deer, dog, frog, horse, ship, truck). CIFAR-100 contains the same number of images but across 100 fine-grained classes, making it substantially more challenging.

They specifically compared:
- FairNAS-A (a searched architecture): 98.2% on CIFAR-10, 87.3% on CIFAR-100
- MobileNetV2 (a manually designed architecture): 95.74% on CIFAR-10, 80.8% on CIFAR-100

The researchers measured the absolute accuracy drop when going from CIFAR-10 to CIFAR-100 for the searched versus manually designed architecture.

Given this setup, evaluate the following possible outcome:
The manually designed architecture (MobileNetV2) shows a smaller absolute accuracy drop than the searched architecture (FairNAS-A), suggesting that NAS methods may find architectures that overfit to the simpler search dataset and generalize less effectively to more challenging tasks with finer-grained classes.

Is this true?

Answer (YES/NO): NO